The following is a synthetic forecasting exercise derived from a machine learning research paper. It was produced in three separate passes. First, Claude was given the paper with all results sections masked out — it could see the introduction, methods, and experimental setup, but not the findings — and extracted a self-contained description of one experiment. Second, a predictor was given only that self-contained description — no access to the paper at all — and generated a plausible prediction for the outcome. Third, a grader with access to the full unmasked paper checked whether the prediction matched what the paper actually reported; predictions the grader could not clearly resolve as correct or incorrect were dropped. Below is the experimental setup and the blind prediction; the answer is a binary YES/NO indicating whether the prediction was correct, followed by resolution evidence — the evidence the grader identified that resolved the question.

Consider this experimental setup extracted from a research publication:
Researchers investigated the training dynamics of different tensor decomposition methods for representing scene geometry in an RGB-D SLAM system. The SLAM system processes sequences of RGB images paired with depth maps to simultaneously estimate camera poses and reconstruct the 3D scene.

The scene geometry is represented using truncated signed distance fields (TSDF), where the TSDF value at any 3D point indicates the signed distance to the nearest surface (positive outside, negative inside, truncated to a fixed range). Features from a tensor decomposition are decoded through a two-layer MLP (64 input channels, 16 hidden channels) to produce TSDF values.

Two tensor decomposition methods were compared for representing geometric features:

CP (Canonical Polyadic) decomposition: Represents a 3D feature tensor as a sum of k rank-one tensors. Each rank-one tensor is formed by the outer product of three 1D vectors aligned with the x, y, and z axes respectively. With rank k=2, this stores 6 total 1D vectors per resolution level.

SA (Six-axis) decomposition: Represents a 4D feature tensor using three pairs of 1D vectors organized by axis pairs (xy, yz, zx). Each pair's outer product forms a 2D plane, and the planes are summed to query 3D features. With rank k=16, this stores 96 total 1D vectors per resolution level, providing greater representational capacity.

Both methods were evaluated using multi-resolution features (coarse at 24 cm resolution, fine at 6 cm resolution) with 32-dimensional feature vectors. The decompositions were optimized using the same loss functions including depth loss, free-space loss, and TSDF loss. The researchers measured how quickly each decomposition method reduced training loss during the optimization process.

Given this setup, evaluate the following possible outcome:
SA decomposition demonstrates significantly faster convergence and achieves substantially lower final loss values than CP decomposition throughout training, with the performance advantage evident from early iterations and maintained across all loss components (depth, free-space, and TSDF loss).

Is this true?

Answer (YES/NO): NO